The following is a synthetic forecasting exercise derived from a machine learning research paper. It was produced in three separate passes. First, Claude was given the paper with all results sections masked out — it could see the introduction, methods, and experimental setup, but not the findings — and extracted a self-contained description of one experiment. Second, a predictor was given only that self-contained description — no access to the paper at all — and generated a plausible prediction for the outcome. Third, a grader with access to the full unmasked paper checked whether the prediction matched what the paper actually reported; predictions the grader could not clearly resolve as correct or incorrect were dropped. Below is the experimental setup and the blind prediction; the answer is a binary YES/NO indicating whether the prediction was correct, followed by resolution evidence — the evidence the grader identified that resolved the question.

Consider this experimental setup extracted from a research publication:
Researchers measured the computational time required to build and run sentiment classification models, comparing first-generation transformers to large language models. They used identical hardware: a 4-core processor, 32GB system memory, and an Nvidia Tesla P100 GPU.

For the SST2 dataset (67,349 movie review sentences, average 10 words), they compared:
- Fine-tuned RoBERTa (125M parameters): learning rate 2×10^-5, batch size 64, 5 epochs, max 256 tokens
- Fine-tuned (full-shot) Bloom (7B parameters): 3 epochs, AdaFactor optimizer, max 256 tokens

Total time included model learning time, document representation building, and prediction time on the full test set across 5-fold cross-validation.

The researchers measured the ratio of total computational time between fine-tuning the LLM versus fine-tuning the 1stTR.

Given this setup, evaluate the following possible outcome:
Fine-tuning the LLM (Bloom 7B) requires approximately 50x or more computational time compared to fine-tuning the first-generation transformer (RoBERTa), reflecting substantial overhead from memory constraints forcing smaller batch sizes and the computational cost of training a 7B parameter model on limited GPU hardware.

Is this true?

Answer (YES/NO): NO